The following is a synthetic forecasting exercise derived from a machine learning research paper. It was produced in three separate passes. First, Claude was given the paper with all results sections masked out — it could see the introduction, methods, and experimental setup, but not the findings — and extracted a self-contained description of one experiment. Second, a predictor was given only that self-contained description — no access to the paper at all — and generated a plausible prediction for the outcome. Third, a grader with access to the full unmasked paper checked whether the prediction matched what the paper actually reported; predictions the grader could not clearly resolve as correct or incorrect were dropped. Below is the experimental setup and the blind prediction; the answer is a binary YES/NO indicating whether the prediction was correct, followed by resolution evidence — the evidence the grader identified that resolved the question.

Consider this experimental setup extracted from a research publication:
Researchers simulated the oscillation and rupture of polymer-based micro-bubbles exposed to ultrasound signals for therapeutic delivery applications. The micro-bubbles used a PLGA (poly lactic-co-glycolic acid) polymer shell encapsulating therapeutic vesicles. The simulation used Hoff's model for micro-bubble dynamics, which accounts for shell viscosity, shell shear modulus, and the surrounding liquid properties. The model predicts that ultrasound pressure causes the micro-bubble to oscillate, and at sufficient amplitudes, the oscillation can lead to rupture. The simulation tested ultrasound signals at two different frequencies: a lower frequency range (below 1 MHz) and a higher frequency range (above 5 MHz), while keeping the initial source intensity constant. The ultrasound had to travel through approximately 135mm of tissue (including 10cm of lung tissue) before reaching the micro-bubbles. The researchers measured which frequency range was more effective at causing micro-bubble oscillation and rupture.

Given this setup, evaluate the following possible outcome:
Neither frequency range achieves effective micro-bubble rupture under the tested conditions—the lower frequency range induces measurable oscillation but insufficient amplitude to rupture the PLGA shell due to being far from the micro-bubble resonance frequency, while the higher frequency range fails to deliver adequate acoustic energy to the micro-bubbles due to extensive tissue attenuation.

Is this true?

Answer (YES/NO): NO